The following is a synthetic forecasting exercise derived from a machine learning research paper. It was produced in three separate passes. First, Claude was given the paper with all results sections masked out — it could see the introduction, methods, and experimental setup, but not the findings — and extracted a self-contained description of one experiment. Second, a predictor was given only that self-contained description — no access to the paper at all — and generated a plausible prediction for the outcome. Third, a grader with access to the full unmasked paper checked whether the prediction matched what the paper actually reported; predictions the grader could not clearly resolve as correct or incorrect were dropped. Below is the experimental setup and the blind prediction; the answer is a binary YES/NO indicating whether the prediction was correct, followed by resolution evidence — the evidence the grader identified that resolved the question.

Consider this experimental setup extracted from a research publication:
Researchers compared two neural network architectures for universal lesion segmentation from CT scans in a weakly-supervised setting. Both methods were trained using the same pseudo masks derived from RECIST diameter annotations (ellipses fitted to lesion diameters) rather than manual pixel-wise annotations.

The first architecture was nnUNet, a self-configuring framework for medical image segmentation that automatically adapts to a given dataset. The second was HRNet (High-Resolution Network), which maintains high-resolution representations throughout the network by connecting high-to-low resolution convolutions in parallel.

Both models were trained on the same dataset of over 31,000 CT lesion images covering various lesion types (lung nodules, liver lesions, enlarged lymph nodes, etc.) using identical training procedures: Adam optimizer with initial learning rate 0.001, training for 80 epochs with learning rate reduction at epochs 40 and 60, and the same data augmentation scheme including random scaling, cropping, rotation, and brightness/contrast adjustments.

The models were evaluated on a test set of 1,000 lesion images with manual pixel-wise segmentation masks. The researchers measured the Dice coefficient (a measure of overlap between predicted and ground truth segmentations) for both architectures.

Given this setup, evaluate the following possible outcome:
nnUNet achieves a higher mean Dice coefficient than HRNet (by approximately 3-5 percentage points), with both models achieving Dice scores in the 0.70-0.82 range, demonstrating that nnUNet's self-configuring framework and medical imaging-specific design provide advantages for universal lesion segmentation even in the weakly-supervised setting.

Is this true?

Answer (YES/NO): NO